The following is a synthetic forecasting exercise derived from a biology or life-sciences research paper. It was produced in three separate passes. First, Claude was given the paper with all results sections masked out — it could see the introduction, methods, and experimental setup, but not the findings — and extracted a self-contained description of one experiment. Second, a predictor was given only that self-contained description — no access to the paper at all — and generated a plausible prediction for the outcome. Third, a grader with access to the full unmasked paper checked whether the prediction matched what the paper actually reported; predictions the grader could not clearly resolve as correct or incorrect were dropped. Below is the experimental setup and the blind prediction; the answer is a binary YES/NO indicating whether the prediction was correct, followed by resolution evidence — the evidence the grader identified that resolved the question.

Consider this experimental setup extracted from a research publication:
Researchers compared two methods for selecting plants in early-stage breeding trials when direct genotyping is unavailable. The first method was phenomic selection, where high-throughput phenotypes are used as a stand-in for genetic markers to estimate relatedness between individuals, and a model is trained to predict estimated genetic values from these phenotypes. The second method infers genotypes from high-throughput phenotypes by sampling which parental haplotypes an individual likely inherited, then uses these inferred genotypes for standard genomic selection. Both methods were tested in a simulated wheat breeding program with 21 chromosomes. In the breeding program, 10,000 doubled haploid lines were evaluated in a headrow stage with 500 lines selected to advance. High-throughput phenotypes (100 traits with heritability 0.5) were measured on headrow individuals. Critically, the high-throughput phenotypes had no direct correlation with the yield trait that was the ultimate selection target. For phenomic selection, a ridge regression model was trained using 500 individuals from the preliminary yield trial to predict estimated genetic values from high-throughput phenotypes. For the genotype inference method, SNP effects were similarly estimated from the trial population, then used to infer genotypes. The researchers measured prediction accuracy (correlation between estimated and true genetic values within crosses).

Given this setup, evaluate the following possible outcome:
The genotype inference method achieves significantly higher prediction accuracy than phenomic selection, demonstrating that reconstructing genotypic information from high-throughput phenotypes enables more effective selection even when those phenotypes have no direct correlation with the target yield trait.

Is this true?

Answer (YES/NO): YES